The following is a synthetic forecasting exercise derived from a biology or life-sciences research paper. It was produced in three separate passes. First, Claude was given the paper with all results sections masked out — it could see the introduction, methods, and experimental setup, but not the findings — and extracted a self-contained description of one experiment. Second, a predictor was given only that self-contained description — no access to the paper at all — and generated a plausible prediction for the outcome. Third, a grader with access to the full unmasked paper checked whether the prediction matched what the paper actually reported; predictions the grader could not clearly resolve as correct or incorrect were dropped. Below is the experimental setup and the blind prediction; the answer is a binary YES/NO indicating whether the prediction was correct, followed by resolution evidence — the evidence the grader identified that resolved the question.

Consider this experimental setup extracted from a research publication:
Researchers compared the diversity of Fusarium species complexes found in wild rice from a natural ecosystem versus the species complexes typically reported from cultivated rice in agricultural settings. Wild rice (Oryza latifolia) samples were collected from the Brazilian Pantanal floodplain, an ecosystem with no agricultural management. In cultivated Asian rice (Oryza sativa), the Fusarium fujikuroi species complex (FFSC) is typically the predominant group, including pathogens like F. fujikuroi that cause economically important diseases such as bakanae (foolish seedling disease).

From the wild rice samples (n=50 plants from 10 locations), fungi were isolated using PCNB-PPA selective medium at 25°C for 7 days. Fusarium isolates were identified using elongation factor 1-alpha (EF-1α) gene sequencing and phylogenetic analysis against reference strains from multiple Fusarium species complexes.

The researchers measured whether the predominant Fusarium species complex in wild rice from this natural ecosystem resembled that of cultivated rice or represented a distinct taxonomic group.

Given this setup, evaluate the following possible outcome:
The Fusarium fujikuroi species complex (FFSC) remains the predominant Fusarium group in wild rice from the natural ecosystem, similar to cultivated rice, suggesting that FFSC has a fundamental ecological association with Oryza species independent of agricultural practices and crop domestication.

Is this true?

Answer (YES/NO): NO